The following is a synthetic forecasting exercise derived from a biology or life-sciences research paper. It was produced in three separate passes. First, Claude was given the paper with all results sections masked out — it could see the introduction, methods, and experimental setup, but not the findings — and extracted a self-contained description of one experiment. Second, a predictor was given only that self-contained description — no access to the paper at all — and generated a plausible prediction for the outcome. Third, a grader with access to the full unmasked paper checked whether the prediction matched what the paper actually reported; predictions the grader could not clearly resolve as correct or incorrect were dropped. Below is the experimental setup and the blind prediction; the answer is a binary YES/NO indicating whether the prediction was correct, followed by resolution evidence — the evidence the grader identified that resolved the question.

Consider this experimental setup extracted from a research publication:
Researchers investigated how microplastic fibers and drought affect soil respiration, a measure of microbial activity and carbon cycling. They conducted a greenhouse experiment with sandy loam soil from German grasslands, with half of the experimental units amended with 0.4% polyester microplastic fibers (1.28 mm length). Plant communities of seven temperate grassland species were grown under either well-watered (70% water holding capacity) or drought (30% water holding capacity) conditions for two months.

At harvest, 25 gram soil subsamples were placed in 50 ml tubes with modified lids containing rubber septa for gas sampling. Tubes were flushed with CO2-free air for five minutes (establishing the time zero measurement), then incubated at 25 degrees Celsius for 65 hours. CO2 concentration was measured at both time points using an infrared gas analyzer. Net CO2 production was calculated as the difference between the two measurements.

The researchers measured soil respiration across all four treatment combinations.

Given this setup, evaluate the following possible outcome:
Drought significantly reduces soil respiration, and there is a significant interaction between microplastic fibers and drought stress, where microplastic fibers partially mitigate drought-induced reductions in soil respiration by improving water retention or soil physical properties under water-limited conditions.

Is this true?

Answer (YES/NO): NO